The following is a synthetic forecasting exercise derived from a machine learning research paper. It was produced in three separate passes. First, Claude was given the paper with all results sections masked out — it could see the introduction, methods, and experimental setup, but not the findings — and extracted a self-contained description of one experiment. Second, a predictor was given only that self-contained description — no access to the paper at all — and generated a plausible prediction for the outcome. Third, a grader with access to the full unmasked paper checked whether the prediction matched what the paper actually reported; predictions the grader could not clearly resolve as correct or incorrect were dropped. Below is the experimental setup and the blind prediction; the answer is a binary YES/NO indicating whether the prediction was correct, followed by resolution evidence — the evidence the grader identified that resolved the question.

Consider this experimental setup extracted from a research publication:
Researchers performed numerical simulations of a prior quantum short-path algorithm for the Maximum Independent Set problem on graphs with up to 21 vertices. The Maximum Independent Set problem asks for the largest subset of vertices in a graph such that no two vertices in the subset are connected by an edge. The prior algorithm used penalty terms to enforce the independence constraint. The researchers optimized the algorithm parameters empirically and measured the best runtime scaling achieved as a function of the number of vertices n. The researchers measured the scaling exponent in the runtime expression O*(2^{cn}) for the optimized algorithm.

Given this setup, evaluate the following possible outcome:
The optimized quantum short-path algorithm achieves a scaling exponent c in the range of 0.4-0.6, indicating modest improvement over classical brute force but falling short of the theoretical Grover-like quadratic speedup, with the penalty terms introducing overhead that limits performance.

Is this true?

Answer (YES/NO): YES